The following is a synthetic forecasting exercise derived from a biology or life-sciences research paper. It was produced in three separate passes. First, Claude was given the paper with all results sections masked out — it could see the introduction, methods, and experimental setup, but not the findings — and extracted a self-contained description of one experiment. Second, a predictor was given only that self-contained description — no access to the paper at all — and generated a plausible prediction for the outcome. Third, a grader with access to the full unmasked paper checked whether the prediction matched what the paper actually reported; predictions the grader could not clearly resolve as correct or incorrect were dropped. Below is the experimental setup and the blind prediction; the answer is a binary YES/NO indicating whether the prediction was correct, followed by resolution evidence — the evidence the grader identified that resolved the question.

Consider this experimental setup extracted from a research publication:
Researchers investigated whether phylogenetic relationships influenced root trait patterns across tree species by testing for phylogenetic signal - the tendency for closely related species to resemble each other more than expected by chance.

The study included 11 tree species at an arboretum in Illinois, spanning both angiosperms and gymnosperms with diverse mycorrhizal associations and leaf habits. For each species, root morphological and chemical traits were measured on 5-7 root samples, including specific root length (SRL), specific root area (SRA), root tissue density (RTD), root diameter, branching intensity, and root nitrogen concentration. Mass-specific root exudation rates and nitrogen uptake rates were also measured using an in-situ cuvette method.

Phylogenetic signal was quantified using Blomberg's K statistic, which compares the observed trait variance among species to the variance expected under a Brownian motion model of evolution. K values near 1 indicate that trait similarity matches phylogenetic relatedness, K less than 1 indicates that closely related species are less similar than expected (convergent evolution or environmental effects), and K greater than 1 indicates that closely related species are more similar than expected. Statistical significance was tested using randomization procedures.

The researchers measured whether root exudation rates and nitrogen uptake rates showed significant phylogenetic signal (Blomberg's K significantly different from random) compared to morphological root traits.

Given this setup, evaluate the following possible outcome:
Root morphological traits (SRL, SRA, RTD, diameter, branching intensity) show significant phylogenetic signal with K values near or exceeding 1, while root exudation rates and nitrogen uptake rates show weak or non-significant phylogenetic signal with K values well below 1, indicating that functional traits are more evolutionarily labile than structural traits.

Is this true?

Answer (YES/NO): NO